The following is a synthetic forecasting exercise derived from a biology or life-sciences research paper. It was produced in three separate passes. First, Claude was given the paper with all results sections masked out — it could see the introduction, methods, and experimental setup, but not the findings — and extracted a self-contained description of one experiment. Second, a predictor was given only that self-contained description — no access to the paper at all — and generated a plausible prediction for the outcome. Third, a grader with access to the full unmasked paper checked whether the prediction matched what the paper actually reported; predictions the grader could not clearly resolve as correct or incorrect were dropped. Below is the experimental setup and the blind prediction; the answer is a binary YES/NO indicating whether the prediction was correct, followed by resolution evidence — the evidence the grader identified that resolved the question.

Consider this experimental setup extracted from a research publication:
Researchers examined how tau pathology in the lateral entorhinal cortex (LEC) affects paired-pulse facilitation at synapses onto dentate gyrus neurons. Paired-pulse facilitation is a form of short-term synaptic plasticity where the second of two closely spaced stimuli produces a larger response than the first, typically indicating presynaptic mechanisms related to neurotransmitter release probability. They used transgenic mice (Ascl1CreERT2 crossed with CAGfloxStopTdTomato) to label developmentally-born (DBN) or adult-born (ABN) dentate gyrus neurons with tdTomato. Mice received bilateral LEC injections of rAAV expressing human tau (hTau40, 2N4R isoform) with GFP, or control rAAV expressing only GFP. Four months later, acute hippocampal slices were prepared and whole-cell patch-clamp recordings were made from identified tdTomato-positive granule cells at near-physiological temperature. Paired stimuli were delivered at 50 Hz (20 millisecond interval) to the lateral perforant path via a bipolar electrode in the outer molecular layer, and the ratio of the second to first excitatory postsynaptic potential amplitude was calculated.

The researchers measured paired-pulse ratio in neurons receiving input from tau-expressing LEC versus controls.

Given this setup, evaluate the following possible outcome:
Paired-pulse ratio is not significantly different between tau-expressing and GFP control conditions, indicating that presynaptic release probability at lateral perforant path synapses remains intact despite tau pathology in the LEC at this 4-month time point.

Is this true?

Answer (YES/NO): YES